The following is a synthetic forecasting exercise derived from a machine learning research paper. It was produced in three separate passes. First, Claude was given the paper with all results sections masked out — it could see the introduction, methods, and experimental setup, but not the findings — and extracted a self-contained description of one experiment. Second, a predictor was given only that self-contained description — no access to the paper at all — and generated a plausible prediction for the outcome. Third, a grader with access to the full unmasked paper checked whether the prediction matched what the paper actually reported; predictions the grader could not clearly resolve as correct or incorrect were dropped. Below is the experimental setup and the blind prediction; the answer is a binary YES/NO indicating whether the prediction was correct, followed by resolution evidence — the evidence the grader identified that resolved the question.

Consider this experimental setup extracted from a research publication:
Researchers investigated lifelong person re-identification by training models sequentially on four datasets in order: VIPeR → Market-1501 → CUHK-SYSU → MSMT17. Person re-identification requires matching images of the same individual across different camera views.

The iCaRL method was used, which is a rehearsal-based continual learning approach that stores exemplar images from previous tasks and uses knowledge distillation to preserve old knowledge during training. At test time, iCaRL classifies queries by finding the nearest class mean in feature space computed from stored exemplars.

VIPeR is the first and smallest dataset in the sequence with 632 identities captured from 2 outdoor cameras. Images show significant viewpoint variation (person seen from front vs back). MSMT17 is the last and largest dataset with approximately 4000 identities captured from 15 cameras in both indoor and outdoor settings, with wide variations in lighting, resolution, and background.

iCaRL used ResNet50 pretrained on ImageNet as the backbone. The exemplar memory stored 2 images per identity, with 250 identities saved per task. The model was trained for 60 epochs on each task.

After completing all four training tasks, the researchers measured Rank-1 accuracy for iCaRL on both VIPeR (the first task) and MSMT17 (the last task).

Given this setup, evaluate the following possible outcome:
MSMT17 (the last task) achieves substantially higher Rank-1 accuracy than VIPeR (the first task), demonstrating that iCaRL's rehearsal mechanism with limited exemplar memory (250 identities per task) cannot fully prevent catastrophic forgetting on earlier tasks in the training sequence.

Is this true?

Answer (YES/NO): NO